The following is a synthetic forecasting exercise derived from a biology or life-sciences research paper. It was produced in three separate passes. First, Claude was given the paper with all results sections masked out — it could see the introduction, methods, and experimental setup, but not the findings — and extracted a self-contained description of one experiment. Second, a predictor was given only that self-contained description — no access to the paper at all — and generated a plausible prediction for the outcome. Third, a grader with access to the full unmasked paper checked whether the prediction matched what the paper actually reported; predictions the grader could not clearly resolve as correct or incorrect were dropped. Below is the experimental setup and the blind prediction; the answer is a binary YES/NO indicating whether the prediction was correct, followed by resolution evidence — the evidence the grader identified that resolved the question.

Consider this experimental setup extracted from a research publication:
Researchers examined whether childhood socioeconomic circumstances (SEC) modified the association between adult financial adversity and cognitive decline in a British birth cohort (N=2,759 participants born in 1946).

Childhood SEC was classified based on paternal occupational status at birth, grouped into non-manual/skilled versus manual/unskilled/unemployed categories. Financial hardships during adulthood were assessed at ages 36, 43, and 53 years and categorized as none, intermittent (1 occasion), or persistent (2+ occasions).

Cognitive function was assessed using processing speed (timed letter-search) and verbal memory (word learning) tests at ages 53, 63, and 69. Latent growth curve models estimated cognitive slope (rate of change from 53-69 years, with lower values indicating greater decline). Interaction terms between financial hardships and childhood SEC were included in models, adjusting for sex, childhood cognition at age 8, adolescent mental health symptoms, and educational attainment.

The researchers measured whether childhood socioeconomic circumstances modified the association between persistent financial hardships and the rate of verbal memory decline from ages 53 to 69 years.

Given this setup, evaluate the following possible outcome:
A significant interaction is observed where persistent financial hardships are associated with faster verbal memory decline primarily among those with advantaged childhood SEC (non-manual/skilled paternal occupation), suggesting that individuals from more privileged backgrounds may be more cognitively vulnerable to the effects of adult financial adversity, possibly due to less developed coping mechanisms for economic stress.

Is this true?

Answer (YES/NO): NO